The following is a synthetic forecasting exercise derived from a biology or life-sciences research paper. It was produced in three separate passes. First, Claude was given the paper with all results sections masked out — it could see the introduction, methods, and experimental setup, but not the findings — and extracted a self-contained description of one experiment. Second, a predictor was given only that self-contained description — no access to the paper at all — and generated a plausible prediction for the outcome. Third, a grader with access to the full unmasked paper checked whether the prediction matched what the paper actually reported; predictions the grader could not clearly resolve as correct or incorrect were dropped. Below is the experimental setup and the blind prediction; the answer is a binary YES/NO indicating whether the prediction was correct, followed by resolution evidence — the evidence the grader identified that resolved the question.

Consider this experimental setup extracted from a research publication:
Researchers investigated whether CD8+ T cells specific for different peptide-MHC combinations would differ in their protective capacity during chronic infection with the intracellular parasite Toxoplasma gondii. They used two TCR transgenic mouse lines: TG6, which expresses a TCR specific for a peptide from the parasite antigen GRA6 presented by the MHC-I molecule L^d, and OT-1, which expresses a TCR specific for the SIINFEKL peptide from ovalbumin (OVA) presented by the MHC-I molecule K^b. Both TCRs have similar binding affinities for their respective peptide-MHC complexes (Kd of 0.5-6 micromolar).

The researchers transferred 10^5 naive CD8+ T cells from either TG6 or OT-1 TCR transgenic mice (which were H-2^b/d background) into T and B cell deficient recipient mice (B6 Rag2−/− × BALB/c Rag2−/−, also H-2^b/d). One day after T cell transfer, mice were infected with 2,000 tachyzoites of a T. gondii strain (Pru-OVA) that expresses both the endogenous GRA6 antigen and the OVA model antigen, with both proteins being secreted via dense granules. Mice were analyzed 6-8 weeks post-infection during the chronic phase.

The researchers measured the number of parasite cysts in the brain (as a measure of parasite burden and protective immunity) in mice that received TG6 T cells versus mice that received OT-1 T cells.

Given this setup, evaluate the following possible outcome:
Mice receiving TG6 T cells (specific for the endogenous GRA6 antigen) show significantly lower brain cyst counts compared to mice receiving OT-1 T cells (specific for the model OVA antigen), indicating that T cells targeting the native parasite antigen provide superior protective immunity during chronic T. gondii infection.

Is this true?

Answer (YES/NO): NO